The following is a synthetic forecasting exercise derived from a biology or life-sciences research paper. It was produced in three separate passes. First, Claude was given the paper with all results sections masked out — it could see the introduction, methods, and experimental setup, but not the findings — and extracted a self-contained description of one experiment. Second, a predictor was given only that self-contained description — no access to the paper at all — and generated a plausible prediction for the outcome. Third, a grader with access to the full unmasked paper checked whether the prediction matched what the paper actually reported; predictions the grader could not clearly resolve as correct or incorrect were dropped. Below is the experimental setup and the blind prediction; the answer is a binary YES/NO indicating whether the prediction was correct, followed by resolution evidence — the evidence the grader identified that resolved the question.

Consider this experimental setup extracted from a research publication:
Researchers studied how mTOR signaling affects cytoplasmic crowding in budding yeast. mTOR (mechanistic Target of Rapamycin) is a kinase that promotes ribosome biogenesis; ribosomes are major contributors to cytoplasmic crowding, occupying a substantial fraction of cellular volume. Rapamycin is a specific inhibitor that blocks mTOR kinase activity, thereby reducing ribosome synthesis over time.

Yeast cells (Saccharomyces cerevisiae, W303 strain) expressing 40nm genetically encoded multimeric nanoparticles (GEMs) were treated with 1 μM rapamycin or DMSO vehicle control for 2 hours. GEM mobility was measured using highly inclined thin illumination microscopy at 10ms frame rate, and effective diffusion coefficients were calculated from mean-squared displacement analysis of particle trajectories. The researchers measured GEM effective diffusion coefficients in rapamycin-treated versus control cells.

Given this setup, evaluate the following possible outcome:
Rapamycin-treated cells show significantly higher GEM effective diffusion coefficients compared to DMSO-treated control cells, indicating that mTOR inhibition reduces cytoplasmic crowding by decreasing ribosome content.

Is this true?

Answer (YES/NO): YES